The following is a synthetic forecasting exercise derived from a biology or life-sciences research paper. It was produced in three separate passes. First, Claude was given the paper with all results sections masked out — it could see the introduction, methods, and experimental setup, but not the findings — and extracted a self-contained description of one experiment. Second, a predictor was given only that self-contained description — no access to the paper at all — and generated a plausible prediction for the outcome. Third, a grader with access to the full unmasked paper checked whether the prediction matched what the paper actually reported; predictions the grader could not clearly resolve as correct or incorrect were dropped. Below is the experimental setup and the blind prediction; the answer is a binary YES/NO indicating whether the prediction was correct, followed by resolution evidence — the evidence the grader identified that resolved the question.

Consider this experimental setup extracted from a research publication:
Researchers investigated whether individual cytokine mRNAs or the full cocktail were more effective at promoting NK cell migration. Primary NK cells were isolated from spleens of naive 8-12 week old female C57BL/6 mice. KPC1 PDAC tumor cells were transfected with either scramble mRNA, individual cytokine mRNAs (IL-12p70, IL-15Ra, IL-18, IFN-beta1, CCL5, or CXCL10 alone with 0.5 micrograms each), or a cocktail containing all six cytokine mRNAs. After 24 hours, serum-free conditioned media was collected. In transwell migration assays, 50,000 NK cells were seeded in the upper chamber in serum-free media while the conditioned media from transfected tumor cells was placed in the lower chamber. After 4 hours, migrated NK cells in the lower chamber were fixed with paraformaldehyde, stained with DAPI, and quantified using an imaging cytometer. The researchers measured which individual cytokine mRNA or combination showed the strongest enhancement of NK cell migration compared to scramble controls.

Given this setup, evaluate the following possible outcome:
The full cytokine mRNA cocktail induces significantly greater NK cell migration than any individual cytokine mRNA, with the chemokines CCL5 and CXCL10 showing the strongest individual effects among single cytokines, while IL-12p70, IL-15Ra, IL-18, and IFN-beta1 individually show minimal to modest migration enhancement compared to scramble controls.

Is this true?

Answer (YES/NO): NO